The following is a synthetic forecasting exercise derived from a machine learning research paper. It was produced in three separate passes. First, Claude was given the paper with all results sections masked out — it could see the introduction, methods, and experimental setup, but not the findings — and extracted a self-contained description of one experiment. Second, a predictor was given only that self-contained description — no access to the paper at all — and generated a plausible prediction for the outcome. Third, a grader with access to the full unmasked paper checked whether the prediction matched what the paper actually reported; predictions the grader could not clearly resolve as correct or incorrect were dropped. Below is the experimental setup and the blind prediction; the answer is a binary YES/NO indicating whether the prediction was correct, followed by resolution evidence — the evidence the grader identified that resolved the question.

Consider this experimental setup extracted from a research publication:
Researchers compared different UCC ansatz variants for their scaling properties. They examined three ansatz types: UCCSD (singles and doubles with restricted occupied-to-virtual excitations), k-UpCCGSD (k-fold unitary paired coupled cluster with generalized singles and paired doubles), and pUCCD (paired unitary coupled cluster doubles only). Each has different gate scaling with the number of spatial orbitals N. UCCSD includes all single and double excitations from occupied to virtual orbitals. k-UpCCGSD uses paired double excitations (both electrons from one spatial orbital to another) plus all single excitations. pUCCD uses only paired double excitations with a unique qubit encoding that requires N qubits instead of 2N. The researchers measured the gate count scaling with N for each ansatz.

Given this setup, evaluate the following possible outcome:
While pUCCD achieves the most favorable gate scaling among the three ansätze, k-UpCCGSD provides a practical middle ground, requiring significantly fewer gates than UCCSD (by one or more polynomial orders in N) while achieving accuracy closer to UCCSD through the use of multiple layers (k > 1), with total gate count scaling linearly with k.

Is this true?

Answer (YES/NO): YES